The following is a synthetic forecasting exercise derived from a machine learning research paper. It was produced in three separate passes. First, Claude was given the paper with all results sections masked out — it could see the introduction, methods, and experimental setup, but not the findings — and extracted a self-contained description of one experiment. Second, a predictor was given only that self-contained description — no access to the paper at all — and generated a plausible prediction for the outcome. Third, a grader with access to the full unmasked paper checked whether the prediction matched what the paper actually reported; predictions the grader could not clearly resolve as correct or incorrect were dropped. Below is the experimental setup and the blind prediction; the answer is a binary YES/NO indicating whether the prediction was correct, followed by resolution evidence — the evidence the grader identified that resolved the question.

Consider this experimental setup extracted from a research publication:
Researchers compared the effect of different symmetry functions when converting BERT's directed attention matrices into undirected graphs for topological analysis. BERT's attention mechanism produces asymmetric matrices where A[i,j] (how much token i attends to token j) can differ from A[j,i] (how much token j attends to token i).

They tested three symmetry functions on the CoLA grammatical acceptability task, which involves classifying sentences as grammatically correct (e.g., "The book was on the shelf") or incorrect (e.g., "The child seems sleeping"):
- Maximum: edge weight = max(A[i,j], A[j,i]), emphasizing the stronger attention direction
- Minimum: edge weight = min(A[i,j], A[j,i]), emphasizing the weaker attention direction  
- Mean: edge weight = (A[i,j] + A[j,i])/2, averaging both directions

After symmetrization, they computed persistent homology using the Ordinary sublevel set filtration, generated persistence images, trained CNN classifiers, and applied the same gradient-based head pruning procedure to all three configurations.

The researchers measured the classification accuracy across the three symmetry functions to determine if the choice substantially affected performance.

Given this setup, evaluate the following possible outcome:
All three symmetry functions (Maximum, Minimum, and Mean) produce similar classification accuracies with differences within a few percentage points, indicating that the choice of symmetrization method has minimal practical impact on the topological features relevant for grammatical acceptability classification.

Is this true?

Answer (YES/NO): YES